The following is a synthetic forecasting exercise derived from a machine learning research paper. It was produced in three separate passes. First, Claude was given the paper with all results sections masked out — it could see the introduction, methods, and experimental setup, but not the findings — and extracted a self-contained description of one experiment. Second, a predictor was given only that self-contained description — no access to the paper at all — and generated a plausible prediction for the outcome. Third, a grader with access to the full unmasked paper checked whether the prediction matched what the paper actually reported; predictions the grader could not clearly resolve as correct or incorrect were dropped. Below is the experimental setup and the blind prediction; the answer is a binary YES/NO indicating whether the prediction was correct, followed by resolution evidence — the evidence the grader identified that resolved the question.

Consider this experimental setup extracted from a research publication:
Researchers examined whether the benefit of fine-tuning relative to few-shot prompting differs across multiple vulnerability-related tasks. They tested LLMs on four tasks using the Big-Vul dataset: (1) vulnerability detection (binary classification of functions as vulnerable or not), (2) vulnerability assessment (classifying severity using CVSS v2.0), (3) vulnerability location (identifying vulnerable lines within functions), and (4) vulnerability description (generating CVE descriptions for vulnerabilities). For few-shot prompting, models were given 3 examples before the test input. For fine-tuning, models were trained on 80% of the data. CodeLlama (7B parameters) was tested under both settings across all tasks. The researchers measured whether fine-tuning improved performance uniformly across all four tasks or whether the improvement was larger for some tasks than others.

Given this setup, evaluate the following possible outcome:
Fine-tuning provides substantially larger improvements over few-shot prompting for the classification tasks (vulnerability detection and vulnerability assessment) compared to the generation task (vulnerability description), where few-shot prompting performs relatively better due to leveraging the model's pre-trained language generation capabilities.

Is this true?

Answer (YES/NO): NO